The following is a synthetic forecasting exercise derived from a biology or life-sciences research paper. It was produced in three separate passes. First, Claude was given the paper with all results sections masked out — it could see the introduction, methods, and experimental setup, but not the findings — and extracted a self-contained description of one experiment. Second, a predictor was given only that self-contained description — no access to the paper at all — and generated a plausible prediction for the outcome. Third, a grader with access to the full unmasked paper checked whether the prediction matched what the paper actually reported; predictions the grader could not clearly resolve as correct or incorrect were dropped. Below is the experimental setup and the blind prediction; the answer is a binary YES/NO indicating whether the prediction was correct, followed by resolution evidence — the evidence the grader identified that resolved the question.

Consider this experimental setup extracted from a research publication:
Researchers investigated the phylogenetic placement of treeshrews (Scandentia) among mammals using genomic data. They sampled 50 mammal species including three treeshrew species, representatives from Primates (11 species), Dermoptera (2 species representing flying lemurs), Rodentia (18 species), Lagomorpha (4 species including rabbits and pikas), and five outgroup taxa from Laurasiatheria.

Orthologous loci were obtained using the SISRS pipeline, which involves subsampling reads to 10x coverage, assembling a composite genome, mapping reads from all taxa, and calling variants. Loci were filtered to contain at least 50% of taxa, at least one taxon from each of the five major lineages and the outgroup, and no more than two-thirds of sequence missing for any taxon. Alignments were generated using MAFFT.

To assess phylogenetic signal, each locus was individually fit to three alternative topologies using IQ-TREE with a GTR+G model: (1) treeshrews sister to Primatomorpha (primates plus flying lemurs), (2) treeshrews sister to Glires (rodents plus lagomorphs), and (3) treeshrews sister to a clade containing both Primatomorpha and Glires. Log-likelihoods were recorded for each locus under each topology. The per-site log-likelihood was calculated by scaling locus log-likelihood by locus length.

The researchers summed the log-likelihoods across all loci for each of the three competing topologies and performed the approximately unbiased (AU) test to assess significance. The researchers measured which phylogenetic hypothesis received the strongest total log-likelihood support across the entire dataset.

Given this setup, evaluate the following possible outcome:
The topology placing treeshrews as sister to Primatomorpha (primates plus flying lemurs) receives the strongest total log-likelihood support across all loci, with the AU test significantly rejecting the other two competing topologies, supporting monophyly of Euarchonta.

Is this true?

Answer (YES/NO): NO